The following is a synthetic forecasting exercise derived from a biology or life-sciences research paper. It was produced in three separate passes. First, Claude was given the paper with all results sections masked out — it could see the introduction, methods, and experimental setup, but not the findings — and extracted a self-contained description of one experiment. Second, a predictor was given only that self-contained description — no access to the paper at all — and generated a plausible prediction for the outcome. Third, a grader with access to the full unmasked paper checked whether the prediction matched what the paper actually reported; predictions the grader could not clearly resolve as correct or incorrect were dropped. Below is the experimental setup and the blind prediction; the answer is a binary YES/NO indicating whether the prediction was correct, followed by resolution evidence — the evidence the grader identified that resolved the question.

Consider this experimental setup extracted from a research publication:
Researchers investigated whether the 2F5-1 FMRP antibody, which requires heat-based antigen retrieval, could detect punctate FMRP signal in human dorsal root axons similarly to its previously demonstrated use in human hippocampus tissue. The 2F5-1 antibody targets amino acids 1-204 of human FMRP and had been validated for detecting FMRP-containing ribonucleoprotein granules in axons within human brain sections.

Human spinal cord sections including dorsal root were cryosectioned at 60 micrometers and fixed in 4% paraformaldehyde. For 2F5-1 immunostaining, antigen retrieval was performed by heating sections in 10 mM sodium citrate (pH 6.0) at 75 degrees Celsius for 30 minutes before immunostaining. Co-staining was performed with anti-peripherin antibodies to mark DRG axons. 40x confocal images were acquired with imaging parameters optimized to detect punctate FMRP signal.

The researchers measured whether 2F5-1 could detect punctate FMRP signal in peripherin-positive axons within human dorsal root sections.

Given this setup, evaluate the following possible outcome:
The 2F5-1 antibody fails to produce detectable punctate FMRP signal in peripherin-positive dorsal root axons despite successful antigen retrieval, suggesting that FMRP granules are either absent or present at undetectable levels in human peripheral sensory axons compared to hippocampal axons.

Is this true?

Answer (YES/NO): NO